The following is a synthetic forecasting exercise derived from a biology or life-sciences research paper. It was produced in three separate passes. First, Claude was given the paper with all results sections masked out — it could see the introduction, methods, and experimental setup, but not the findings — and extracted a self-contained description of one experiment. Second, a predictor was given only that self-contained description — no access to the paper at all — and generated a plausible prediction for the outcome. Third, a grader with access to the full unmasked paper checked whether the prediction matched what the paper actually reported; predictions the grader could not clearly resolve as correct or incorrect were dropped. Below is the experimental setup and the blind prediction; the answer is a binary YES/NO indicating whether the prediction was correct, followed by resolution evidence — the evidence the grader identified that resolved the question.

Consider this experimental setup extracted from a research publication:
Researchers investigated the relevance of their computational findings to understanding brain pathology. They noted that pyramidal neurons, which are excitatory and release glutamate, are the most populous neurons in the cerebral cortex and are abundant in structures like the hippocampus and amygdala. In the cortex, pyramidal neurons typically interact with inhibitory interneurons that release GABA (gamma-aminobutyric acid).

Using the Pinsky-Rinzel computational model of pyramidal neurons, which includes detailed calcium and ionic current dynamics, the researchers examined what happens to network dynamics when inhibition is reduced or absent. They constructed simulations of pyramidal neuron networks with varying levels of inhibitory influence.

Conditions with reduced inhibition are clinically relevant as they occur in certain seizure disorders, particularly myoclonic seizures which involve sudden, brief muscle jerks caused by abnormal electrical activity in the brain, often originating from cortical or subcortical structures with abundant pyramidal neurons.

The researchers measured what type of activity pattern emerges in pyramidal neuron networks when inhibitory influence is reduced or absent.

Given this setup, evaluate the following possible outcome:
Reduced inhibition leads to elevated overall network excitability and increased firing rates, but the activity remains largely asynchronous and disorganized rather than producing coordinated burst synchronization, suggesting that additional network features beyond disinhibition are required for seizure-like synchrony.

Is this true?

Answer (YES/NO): NO